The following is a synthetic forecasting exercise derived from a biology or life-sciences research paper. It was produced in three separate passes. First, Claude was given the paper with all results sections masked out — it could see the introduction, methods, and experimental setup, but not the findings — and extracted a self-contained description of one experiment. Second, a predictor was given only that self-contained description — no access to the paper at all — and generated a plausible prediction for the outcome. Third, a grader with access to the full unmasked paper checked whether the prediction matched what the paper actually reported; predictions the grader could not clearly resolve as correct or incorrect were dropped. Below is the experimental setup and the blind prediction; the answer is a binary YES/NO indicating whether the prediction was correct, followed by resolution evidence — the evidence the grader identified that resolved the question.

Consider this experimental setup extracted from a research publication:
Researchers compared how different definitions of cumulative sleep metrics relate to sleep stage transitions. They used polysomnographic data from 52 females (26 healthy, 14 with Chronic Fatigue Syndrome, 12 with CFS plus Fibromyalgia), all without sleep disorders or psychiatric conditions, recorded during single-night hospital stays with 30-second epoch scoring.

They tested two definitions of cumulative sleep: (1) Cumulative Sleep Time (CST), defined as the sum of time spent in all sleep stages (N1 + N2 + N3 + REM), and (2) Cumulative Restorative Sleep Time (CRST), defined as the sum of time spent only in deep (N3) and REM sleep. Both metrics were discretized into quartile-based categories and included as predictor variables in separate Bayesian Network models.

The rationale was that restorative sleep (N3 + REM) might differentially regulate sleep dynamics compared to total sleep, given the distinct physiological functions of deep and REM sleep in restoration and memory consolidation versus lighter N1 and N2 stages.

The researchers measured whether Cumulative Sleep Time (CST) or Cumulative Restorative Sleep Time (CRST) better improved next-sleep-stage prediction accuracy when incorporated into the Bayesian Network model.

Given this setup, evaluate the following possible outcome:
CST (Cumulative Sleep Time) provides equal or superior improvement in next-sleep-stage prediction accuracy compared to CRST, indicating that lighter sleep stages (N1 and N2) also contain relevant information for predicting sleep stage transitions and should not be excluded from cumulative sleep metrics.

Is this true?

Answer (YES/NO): NO